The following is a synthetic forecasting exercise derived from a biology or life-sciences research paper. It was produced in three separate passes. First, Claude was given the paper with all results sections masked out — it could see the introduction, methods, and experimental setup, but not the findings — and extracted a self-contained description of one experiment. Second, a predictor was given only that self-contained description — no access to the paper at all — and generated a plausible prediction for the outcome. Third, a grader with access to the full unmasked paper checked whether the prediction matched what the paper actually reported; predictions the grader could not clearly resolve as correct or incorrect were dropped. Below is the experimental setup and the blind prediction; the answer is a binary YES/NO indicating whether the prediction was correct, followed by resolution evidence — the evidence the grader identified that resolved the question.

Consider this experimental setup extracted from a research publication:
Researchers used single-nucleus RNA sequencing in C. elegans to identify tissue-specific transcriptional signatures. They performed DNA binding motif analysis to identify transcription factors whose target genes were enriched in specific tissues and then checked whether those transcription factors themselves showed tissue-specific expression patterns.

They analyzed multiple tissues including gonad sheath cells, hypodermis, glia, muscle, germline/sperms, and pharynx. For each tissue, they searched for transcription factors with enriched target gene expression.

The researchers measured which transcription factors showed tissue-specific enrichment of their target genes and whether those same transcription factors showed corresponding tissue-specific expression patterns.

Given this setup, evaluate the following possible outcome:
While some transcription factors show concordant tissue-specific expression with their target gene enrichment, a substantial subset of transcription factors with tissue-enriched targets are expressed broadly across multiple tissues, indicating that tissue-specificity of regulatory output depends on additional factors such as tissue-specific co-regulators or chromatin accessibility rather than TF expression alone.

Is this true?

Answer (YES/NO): NO